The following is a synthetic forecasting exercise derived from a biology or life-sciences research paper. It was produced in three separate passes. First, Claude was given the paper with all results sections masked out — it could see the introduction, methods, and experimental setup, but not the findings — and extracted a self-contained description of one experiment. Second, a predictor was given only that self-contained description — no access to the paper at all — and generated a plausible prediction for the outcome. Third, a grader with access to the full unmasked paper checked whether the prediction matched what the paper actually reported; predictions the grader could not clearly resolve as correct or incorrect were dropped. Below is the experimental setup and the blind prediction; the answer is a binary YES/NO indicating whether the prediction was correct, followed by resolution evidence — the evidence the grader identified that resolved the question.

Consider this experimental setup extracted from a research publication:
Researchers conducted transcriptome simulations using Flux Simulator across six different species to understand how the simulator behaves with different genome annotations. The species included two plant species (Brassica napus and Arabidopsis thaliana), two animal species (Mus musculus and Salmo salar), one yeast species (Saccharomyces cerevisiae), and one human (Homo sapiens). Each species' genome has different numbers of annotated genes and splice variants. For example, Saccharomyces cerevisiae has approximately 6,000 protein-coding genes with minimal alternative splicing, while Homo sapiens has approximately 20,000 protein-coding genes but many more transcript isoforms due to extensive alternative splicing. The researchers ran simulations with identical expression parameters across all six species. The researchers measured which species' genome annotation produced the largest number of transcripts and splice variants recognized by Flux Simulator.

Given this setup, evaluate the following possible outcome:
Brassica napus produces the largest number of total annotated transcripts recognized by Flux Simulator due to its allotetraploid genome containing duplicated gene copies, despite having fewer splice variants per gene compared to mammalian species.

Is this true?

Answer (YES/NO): NO